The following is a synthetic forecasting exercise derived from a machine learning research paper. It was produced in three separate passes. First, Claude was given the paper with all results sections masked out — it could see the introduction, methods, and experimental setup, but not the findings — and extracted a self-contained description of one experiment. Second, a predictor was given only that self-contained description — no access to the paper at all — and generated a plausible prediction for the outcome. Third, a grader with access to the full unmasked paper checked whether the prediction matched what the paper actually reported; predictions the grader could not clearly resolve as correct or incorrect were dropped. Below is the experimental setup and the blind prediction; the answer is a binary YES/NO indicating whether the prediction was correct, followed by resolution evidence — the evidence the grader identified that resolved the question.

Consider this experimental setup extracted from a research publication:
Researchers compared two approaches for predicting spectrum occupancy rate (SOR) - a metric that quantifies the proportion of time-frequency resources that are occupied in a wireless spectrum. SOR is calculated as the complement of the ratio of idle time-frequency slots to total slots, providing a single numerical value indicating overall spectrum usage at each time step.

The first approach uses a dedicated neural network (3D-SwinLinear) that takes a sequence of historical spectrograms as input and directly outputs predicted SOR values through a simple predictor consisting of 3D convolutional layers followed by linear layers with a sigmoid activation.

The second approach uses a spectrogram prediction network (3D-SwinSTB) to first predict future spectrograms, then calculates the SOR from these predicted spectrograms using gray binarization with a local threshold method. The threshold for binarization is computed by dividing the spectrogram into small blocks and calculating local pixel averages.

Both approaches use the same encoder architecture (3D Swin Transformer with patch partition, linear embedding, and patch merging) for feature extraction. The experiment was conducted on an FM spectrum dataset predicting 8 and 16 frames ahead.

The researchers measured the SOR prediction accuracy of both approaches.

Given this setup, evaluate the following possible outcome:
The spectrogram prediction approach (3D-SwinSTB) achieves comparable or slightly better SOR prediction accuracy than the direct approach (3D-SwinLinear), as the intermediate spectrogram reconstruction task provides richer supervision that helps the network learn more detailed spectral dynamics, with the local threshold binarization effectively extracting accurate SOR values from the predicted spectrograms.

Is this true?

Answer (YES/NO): NO